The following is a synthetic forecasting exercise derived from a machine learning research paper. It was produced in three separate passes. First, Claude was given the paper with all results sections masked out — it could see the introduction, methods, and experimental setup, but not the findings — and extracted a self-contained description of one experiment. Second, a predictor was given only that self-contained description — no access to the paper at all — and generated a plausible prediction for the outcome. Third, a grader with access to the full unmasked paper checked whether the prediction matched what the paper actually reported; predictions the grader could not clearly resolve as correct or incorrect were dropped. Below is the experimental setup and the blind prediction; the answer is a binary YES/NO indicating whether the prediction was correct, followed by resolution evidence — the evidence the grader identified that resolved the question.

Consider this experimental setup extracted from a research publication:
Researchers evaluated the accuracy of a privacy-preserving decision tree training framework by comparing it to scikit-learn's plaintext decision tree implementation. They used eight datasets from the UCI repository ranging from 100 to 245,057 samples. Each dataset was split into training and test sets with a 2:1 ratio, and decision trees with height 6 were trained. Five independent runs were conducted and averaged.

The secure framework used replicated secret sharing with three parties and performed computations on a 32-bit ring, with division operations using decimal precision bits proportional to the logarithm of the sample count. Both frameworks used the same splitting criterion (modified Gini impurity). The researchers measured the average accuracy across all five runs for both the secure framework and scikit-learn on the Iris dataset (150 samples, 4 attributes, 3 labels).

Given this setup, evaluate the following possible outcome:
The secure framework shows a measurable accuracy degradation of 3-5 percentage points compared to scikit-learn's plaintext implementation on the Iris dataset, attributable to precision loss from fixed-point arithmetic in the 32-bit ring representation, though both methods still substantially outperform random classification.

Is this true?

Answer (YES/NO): NO